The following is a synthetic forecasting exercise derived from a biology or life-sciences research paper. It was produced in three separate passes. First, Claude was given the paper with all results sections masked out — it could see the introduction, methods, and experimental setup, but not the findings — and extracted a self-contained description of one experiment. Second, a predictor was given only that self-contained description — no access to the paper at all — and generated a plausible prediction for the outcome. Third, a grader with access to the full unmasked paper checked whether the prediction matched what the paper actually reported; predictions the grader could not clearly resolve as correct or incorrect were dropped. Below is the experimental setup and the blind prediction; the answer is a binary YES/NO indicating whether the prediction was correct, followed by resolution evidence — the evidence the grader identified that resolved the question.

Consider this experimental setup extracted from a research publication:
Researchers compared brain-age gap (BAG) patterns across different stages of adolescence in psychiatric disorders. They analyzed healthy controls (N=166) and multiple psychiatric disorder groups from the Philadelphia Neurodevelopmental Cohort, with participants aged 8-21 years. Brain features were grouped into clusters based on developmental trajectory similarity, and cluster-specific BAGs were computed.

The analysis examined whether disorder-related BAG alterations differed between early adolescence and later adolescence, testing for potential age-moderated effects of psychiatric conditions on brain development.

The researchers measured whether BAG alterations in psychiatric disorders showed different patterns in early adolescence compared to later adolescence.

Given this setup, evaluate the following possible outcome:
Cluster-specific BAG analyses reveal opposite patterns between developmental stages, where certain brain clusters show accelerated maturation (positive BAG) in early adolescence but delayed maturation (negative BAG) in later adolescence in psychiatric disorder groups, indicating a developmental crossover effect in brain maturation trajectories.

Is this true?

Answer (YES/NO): YES